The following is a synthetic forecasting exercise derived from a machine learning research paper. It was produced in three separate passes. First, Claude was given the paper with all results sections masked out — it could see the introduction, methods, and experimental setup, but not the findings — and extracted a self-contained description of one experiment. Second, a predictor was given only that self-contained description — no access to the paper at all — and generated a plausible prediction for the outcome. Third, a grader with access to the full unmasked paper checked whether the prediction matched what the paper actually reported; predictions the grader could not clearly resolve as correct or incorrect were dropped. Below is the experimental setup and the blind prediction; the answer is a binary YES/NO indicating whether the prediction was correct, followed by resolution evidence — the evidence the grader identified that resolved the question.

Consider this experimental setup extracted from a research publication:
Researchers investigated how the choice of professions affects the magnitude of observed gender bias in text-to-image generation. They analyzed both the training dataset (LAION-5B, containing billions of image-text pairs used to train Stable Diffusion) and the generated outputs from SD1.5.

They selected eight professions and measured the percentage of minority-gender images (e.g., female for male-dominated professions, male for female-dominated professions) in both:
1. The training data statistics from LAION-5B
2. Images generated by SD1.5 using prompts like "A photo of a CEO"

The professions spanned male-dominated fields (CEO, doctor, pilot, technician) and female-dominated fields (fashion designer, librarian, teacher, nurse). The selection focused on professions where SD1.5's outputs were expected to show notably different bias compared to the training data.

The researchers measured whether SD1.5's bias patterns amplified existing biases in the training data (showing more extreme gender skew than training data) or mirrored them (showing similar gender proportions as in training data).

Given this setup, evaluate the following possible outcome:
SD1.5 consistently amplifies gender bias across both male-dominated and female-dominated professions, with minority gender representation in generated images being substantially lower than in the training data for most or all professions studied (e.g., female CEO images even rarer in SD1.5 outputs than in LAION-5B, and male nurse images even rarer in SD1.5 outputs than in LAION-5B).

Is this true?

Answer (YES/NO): YES